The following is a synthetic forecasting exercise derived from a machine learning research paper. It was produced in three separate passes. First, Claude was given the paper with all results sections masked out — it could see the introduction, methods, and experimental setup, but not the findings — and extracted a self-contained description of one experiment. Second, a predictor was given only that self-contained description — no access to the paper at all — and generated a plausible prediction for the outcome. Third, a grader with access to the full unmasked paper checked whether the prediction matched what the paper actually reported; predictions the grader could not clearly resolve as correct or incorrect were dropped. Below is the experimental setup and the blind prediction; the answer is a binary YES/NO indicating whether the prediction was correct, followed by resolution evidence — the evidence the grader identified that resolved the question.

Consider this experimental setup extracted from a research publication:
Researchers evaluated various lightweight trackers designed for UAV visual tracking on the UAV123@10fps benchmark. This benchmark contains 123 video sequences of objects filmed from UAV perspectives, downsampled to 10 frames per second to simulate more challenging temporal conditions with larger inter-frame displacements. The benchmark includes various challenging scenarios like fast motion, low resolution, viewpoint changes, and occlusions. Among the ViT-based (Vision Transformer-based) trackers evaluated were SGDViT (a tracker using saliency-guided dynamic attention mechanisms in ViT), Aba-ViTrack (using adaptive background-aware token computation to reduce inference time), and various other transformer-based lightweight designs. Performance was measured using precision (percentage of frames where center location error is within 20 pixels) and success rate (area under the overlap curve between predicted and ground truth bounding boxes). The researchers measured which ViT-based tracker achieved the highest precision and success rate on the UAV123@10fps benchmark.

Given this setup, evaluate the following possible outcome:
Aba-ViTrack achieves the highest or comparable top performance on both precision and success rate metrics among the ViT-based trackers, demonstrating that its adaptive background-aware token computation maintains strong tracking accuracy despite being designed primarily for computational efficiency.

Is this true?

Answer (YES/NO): NO